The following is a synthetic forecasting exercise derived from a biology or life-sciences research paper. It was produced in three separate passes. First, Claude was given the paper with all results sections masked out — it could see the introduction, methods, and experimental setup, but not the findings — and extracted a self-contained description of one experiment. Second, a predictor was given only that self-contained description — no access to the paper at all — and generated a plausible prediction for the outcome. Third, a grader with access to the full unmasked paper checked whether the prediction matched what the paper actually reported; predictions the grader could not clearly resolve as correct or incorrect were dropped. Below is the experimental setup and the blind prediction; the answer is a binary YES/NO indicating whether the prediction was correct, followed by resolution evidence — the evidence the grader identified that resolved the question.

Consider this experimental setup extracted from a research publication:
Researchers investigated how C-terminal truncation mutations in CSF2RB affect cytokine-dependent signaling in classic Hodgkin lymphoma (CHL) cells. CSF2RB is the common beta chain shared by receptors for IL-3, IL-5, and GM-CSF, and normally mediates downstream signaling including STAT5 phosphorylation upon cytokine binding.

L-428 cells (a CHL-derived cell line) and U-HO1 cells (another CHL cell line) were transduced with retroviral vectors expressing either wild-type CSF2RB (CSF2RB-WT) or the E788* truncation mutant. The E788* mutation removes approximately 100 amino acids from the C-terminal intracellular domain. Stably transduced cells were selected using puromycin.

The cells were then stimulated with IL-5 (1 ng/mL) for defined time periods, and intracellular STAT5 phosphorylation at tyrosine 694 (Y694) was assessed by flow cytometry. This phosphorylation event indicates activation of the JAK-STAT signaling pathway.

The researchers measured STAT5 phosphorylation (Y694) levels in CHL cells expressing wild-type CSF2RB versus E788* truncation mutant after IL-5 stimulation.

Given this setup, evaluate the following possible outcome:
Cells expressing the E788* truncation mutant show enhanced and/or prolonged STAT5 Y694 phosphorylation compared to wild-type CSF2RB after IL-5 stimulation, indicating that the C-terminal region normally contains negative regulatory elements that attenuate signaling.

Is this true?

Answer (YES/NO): YES